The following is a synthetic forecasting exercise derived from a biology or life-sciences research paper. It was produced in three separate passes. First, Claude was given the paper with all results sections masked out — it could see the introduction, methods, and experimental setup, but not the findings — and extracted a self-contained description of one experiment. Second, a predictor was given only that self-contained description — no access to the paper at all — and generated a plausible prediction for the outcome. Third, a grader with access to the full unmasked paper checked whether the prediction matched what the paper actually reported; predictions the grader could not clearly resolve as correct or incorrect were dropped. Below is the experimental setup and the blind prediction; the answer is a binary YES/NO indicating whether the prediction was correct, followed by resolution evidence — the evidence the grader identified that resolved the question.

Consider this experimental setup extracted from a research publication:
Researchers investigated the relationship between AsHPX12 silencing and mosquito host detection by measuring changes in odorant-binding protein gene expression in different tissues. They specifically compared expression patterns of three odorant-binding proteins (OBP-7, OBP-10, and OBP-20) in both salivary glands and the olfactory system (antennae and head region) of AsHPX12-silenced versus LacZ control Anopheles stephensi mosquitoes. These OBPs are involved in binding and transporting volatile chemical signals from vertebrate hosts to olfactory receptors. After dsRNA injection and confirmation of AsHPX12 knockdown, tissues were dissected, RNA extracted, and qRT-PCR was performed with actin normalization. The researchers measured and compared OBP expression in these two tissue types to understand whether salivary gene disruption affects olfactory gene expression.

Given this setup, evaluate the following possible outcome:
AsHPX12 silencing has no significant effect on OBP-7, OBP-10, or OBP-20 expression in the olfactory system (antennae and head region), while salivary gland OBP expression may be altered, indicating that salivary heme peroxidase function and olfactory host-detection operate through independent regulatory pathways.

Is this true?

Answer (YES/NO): NO